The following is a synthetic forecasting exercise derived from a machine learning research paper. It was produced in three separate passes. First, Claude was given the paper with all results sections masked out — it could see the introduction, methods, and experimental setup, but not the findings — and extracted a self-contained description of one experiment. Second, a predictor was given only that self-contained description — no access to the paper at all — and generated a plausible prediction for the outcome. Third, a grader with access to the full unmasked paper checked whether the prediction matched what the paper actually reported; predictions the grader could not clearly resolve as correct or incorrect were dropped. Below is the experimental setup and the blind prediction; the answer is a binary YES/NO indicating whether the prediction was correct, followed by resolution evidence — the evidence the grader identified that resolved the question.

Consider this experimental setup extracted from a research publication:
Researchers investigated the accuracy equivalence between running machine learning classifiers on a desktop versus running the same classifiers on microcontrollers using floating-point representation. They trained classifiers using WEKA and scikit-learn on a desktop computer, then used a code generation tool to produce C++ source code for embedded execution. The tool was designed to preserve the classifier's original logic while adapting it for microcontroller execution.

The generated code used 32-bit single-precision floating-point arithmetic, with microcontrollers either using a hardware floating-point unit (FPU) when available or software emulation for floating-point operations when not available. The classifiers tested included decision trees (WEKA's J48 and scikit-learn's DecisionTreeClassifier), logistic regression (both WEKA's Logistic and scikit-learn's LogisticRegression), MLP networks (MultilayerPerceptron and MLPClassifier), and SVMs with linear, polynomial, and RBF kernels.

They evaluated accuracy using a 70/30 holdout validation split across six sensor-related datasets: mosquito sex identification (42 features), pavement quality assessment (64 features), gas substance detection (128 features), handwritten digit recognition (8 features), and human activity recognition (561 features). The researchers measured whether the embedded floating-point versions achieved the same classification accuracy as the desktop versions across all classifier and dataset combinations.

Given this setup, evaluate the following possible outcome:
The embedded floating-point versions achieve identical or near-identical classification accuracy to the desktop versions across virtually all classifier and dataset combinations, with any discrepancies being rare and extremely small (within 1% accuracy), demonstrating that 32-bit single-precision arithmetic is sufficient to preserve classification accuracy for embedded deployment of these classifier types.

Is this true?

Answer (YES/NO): NO